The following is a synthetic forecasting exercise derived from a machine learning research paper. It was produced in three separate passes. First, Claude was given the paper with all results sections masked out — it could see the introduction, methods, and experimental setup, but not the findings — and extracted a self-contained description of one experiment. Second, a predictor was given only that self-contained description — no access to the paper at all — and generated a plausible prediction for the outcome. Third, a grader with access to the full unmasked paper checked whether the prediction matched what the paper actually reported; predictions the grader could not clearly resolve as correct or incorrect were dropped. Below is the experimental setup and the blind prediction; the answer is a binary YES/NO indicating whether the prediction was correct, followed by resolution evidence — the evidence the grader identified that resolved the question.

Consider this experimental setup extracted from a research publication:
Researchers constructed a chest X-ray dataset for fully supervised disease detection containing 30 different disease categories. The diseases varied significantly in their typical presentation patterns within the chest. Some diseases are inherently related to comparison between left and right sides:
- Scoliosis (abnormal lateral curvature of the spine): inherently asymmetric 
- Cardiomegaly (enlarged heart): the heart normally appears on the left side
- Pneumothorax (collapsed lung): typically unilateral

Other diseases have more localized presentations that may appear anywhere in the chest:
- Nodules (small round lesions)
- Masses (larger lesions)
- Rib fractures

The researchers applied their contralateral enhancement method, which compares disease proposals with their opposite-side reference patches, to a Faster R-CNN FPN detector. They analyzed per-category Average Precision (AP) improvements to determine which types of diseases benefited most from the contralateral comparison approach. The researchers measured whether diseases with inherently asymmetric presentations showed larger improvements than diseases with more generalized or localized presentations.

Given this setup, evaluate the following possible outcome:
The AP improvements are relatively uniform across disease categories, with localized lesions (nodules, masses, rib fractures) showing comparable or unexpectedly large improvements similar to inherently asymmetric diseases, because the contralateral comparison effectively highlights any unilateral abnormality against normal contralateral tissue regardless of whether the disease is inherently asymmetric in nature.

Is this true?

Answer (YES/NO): NO